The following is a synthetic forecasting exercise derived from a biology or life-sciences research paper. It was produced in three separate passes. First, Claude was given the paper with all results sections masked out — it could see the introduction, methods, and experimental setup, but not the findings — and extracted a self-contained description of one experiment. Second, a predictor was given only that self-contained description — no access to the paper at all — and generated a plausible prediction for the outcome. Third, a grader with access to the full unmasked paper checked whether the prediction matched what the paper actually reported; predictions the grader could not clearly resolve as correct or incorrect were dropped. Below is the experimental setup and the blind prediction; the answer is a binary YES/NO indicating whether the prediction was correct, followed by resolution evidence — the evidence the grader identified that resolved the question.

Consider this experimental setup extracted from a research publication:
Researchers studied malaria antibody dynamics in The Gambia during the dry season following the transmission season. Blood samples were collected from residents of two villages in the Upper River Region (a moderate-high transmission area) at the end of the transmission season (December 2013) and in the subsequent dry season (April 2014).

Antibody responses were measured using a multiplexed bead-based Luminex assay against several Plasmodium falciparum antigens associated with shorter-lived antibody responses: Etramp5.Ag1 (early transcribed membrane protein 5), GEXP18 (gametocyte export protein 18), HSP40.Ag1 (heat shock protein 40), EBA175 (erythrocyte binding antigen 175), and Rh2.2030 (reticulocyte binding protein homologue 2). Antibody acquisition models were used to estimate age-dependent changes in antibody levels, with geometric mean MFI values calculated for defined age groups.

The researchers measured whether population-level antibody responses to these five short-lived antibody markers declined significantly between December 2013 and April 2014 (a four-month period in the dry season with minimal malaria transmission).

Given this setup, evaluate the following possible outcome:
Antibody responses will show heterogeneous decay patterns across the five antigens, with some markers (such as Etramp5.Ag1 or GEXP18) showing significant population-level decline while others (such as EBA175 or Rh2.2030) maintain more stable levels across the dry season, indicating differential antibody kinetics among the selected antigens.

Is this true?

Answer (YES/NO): NO